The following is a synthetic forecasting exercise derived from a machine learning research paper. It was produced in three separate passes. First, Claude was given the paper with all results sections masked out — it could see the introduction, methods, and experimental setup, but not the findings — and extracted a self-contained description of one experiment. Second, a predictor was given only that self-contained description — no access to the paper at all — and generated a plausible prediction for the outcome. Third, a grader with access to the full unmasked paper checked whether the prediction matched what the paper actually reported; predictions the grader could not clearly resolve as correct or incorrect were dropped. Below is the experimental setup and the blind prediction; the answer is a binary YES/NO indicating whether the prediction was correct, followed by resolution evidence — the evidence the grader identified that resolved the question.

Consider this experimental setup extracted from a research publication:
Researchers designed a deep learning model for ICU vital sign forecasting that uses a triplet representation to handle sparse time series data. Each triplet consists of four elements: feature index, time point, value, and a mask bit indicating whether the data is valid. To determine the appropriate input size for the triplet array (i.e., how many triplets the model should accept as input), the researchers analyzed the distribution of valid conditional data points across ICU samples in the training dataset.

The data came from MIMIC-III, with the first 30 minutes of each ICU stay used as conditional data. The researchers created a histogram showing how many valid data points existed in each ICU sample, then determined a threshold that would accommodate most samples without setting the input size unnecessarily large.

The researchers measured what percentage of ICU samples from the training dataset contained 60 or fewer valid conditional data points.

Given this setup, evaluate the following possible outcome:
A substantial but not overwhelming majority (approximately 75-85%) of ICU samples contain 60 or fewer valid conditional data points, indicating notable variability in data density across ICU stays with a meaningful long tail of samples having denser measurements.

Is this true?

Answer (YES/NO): NO